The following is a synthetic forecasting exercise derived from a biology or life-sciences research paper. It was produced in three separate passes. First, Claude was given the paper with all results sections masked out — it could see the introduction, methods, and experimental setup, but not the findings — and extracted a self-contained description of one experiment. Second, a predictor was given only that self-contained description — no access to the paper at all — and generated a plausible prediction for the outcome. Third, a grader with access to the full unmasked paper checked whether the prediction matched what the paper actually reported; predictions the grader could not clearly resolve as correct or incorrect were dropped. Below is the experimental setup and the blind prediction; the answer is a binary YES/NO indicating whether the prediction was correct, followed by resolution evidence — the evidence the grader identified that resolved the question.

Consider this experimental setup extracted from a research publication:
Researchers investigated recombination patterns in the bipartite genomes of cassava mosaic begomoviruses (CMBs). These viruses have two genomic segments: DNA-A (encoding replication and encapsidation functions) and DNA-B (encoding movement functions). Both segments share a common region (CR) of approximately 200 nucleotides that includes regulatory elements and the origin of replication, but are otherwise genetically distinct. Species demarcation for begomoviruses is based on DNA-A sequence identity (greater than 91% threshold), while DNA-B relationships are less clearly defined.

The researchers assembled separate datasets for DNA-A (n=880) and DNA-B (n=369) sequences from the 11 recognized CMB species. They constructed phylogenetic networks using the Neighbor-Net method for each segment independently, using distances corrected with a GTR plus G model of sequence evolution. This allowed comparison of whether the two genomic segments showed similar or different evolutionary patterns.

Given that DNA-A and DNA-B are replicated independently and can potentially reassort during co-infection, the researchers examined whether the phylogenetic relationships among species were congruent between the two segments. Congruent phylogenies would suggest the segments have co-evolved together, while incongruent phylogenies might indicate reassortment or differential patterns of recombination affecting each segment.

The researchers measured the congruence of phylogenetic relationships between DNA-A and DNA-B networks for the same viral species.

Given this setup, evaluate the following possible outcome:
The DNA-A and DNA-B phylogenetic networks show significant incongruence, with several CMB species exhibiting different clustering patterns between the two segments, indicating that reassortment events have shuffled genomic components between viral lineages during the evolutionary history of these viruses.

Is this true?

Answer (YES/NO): YES